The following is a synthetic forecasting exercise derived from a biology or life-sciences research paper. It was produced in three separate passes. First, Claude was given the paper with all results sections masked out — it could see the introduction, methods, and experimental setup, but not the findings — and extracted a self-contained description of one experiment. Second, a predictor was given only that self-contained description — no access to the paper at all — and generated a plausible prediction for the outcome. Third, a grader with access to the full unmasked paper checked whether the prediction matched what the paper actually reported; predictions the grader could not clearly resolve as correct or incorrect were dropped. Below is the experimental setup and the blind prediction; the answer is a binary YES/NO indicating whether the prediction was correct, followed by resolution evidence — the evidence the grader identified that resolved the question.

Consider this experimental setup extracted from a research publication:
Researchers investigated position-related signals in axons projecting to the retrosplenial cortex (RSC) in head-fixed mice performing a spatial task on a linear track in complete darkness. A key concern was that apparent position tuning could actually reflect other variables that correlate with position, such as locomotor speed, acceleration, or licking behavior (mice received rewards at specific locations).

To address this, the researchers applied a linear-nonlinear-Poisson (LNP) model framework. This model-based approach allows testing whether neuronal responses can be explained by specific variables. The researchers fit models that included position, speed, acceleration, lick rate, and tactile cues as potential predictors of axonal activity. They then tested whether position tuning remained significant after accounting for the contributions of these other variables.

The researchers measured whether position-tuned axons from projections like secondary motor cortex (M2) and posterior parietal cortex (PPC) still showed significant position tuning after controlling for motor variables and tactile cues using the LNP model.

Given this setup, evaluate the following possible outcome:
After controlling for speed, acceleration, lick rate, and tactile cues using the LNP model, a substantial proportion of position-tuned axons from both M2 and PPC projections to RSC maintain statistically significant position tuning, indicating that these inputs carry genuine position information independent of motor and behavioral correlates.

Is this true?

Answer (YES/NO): YES